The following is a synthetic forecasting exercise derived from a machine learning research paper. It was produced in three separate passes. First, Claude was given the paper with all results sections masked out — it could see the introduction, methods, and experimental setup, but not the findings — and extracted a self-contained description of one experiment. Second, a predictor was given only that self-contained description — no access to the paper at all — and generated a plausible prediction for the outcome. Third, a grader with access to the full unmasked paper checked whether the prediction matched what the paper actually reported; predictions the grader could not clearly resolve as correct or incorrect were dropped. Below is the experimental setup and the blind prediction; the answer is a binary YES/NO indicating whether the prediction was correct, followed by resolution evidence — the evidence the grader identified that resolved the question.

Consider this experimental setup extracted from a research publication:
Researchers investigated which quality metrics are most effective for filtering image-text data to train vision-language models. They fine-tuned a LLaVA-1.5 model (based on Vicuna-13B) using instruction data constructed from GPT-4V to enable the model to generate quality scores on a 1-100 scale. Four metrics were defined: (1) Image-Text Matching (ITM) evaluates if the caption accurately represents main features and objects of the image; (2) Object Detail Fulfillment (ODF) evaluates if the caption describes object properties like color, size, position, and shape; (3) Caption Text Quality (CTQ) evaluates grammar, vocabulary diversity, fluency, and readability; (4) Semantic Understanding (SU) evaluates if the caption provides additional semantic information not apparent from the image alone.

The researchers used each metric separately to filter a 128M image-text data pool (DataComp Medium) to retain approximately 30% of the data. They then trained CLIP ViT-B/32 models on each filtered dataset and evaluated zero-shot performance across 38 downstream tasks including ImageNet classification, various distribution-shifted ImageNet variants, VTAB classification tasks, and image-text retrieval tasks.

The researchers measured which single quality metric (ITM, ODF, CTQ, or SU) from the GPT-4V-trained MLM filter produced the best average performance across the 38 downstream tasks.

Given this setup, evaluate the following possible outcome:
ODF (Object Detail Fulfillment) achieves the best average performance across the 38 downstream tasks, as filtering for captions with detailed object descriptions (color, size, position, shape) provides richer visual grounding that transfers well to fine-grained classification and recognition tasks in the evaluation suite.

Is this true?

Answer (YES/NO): NO